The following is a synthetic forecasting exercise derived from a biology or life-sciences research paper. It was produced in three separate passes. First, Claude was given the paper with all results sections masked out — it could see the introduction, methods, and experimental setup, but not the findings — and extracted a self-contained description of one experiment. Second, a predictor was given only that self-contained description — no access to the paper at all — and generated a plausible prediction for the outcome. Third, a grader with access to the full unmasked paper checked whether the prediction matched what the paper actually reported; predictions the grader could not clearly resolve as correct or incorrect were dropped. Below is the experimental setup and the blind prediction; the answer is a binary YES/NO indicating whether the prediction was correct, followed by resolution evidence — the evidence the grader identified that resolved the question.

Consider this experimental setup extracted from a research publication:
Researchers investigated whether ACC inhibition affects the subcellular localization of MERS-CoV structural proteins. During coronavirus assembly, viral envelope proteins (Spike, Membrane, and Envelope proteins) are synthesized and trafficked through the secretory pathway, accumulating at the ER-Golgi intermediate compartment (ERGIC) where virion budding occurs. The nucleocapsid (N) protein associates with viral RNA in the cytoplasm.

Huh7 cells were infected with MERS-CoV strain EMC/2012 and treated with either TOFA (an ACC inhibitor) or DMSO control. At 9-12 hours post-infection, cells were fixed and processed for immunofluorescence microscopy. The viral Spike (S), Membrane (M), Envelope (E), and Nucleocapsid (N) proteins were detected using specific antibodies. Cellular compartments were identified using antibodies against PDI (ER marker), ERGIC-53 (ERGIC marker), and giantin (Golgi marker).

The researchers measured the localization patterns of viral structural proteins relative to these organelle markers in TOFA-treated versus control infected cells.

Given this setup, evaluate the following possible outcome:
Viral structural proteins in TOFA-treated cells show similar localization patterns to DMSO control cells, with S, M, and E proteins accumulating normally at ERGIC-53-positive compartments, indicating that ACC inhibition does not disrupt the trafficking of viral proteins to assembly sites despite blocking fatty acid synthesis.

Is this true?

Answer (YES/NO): NO